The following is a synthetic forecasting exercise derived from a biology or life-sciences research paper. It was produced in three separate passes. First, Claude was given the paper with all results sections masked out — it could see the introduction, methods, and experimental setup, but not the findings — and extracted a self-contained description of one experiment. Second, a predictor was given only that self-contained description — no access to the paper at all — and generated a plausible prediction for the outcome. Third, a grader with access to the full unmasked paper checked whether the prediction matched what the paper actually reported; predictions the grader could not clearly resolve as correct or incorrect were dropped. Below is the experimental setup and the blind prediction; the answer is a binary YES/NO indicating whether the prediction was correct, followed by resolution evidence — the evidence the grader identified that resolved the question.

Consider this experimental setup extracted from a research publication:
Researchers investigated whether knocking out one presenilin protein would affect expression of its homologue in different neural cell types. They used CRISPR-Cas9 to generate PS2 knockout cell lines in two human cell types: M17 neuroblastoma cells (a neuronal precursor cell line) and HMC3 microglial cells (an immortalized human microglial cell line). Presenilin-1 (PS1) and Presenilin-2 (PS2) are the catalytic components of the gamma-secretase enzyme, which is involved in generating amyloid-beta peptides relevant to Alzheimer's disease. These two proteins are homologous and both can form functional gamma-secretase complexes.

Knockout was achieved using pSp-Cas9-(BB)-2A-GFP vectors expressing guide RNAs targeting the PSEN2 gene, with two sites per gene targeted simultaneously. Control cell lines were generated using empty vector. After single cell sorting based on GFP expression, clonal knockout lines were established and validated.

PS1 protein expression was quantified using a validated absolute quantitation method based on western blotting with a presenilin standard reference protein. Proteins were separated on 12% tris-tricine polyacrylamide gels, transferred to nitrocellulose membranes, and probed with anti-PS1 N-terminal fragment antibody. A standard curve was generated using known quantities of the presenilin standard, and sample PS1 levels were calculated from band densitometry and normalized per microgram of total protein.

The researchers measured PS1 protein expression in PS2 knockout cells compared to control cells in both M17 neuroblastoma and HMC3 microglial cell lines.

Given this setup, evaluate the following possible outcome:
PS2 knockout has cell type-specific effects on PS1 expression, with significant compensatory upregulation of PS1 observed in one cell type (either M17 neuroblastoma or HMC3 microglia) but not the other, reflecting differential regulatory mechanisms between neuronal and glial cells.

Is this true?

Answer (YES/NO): NO